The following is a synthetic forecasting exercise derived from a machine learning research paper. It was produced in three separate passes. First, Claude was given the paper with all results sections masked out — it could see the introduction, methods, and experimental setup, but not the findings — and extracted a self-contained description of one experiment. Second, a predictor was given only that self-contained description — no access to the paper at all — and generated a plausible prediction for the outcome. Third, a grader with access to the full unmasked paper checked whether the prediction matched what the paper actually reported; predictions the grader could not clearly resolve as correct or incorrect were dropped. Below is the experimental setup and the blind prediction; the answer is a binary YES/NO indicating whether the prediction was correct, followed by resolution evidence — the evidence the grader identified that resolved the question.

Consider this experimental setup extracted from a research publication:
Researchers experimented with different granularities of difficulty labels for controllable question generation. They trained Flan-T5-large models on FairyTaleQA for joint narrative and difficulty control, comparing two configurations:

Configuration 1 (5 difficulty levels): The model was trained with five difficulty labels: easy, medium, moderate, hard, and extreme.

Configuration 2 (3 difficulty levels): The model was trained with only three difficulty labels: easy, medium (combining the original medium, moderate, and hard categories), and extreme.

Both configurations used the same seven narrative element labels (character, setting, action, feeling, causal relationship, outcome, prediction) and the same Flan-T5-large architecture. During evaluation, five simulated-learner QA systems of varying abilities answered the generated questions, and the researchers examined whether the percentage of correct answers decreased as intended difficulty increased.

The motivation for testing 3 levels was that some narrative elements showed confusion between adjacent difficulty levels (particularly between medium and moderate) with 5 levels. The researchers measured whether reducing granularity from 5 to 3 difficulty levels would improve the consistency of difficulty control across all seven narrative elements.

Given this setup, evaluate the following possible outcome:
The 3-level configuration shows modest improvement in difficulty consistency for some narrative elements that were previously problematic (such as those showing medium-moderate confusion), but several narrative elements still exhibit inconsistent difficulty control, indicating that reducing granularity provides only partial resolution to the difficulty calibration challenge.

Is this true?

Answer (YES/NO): NO